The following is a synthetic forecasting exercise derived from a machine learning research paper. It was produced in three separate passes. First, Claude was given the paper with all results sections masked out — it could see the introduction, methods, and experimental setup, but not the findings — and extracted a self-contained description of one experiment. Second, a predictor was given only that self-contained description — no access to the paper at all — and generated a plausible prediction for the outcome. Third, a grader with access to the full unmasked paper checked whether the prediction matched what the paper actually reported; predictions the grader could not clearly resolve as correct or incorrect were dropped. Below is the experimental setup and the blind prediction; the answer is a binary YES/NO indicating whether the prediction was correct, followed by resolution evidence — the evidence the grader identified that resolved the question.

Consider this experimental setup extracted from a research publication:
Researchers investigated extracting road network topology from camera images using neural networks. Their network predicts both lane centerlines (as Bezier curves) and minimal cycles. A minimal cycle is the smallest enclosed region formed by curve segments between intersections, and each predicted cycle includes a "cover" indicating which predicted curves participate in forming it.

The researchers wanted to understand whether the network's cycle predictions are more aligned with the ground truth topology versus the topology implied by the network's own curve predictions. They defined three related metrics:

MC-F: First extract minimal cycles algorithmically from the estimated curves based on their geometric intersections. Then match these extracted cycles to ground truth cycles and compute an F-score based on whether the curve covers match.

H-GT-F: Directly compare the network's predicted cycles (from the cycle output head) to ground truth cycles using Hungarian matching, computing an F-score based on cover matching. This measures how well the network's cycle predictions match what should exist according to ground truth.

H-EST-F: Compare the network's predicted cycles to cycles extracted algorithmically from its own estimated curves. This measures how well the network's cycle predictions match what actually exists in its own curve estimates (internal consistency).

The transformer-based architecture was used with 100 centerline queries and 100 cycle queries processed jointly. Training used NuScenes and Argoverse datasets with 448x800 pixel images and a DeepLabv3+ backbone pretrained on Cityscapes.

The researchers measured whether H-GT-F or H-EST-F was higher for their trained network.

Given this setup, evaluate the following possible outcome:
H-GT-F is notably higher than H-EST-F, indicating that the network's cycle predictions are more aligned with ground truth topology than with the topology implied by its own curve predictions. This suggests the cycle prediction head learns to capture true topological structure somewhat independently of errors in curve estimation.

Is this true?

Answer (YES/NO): NO